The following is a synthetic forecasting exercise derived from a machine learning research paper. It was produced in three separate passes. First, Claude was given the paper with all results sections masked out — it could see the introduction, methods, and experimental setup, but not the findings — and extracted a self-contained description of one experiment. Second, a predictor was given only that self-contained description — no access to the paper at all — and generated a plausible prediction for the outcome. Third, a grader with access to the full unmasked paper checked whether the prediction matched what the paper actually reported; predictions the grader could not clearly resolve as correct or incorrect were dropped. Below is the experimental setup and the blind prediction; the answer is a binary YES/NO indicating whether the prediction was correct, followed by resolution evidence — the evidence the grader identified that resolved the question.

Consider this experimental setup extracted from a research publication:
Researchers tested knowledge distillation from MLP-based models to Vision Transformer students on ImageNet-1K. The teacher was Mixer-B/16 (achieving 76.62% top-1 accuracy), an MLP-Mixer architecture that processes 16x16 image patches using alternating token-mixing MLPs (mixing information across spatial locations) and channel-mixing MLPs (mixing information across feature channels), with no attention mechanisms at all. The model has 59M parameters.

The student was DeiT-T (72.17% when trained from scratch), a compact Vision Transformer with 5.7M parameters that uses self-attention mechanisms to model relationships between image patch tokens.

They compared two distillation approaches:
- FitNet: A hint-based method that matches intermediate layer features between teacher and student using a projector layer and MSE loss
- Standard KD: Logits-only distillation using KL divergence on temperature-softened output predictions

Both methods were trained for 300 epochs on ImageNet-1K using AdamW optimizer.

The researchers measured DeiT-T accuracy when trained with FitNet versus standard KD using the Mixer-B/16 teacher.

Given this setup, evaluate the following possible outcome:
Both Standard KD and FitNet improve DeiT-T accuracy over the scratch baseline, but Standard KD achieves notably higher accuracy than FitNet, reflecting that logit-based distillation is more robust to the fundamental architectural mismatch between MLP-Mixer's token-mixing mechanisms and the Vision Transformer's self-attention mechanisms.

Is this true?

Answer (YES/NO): NO